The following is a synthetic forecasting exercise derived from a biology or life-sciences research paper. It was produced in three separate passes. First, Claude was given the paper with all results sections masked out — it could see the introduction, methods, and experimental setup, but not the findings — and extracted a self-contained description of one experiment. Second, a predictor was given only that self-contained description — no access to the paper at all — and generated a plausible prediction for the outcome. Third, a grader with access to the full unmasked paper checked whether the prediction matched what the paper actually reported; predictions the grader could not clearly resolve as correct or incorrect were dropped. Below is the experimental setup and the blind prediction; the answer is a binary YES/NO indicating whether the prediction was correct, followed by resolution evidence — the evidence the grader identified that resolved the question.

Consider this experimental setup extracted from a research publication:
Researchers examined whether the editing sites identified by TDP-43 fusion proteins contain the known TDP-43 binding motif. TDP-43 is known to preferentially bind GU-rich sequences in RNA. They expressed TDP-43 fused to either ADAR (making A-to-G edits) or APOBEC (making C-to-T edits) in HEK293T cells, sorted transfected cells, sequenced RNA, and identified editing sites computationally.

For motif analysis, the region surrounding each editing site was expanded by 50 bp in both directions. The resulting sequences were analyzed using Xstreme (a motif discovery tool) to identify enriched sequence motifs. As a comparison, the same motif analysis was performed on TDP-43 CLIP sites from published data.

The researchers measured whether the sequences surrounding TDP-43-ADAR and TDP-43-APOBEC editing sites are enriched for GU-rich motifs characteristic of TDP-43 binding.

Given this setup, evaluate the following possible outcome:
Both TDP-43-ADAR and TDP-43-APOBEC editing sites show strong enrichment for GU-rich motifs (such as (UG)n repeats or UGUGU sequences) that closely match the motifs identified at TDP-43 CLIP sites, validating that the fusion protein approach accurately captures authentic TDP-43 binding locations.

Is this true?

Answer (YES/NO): YES